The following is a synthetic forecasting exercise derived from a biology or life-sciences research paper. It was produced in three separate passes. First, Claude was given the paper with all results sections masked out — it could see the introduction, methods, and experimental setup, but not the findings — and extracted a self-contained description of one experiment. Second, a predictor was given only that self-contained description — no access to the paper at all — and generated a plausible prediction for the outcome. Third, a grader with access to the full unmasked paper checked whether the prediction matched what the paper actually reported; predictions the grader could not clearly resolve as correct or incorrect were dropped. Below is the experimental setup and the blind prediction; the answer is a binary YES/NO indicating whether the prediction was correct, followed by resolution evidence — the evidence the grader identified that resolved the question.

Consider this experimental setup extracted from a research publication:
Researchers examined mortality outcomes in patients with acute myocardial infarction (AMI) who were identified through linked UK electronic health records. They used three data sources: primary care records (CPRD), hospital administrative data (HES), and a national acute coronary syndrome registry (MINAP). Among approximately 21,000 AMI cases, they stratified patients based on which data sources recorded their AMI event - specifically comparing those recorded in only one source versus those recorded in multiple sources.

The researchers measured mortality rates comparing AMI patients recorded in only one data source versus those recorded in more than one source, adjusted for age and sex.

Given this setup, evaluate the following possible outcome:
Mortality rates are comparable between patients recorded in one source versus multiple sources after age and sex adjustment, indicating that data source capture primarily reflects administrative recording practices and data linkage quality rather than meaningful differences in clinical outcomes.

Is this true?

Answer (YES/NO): NO